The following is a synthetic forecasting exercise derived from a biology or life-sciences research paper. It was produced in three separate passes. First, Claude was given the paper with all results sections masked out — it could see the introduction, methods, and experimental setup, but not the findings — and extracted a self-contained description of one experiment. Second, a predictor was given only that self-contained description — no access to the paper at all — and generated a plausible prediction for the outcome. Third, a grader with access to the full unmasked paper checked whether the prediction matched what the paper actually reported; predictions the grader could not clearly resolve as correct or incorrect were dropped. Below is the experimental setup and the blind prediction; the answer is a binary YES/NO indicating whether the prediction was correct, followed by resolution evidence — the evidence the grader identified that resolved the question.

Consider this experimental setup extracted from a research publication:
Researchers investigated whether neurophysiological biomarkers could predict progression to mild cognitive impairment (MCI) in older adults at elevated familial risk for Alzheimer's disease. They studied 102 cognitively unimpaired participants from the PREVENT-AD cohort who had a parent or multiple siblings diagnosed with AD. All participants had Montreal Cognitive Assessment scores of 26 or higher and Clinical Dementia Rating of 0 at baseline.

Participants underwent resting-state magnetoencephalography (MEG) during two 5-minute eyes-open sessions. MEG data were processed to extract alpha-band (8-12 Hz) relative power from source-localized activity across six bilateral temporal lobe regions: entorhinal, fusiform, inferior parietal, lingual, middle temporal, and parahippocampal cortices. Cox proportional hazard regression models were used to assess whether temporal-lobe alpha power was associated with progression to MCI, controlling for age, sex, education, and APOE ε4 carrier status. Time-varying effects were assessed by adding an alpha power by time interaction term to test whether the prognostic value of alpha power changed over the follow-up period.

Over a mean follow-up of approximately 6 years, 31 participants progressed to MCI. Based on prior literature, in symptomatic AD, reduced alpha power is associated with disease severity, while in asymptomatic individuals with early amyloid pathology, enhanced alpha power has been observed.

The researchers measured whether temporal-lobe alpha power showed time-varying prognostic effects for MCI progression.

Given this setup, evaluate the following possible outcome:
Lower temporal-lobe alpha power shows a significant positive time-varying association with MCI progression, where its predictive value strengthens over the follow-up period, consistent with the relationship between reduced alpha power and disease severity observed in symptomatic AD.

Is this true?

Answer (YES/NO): NO